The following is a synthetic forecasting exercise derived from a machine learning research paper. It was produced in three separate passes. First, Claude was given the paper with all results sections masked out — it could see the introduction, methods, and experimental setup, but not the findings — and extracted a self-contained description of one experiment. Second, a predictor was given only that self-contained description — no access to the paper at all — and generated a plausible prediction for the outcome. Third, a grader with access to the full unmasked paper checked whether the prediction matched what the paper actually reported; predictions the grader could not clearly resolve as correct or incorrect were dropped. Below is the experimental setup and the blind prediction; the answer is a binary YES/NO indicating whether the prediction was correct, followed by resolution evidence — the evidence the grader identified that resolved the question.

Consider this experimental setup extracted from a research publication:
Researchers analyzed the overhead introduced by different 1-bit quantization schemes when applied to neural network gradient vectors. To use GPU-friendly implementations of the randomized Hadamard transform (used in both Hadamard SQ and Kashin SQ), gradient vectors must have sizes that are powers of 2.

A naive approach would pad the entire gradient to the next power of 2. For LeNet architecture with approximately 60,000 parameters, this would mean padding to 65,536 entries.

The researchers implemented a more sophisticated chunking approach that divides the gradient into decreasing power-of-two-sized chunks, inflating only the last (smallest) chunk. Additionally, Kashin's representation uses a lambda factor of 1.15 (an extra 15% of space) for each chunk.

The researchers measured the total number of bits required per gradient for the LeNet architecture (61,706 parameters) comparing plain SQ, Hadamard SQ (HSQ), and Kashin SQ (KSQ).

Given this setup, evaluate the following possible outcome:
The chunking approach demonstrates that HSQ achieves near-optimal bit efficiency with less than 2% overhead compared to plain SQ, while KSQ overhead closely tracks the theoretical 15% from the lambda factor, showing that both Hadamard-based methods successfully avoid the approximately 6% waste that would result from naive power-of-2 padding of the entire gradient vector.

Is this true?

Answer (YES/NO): NO